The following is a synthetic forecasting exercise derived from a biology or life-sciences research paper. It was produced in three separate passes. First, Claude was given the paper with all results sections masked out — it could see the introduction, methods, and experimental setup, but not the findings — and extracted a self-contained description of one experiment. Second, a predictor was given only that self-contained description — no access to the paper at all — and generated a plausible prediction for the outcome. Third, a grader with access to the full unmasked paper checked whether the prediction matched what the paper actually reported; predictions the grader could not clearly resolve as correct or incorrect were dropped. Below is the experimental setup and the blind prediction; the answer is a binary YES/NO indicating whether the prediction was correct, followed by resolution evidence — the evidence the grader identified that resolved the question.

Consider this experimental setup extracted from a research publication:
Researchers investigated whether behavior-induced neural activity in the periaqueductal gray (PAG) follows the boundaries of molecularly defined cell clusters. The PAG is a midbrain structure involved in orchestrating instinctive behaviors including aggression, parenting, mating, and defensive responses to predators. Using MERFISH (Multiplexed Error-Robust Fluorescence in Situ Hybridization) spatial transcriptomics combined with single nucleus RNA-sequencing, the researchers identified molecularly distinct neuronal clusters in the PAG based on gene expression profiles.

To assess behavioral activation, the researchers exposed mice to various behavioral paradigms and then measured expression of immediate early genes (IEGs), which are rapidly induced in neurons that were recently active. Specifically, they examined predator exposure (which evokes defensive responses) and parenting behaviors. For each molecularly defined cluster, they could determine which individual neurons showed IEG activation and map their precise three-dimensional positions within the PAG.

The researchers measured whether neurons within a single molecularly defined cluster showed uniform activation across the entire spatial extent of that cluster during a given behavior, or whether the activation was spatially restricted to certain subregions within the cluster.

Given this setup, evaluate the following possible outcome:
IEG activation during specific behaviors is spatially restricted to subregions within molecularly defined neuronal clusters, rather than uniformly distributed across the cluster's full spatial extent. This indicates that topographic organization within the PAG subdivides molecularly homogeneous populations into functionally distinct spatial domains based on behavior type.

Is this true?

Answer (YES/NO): YES